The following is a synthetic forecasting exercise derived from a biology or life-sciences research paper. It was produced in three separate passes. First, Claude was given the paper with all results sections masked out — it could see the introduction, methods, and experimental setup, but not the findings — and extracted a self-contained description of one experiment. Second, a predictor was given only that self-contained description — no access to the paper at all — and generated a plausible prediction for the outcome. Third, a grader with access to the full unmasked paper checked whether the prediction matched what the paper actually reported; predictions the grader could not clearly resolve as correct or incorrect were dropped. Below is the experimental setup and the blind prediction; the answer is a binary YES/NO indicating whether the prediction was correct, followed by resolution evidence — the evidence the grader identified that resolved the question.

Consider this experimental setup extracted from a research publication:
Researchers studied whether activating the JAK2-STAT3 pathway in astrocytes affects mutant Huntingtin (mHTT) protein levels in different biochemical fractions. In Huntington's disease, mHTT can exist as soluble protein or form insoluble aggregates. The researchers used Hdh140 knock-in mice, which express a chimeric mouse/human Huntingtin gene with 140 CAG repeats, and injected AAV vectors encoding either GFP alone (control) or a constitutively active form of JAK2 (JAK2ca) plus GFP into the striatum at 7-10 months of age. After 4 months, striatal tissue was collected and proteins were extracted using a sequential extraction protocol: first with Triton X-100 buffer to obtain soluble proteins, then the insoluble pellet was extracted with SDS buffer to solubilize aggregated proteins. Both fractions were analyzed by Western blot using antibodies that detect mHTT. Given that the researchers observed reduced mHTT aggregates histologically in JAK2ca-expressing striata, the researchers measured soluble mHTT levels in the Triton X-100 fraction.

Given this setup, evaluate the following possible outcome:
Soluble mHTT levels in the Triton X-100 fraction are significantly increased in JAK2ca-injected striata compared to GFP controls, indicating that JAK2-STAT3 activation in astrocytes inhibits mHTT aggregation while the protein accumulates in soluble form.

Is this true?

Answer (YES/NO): NO